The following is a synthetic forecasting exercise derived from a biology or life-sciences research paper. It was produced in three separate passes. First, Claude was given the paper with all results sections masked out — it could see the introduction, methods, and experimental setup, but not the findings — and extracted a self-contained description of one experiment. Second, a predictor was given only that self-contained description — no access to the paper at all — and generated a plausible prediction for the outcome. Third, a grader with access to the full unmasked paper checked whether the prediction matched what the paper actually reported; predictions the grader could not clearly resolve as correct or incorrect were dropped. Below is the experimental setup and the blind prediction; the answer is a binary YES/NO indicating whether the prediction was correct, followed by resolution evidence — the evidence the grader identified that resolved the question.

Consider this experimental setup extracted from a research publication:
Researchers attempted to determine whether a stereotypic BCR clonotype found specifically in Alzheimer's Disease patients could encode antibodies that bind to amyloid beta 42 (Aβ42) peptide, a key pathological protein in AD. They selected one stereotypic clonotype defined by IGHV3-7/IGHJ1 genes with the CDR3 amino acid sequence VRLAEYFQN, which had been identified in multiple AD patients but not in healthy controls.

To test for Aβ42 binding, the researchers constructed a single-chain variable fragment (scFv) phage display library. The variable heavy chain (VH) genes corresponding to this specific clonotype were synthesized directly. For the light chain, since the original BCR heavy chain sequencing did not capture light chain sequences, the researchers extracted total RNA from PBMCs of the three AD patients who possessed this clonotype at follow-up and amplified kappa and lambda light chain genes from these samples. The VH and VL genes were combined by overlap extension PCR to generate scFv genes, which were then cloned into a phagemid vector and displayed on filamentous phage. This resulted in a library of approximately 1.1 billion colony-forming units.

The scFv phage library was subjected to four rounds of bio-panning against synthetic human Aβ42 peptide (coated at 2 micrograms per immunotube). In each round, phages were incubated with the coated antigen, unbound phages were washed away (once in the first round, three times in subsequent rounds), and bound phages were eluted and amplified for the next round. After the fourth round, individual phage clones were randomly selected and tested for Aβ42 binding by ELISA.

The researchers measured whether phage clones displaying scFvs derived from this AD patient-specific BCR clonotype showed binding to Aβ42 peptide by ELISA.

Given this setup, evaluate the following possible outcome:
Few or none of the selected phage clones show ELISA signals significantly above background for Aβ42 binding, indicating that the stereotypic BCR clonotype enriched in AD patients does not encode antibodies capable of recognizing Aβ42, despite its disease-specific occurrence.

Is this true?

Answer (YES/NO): NO